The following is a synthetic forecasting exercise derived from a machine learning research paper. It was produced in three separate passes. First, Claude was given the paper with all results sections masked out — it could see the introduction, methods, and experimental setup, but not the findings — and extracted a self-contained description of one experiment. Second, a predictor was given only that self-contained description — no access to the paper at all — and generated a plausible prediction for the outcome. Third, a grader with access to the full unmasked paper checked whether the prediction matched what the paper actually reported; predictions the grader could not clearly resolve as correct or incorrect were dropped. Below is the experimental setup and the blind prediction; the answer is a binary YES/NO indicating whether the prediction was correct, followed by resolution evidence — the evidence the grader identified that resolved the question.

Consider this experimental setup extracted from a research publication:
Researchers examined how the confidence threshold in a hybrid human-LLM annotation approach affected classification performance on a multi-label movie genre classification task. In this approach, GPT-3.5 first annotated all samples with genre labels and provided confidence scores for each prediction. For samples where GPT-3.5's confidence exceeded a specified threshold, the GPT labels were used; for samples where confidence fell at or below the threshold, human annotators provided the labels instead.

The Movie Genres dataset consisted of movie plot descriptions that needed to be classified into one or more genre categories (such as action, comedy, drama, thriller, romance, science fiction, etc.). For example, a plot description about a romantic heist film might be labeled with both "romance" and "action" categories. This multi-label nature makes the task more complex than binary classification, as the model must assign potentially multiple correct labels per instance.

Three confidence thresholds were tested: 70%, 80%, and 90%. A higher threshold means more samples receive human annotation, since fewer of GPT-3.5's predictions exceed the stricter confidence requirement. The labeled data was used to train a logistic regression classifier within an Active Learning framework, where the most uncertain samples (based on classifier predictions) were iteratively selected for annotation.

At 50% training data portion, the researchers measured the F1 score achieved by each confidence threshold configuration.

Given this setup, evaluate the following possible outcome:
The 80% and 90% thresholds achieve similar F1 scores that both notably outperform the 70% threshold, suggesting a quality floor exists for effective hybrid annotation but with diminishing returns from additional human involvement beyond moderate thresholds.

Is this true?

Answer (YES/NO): NO